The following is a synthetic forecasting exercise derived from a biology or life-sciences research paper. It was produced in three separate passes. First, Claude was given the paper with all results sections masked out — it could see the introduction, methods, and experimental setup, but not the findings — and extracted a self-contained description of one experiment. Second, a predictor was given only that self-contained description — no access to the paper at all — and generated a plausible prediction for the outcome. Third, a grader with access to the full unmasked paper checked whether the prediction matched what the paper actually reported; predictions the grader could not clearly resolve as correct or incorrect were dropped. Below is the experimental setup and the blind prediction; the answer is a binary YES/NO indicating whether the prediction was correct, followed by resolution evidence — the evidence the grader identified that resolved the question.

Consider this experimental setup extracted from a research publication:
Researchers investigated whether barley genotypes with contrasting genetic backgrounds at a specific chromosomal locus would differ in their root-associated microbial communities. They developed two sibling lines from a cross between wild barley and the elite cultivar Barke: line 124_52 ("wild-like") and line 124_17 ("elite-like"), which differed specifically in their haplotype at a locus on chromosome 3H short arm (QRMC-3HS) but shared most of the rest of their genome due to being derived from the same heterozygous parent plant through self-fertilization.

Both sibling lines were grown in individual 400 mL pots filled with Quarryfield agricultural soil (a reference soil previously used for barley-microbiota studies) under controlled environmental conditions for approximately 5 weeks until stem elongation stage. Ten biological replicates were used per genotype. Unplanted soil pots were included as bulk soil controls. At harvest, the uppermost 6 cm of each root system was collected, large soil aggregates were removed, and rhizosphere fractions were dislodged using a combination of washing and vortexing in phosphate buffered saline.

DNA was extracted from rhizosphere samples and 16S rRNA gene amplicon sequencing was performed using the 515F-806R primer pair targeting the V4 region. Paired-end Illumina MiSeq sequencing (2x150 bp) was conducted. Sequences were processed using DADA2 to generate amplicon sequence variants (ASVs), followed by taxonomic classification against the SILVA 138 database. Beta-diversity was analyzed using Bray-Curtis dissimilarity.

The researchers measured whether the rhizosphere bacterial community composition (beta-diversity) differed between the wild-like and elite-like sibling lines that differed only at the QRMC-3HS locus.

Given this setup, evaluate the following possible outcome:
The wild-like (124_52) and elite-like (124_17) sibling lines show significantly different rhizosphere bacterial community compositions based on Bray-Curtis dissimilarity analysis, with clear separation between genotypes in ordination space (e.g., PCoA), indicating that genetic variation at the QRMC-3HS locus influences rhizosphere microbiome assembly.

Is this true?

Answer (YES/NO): YES